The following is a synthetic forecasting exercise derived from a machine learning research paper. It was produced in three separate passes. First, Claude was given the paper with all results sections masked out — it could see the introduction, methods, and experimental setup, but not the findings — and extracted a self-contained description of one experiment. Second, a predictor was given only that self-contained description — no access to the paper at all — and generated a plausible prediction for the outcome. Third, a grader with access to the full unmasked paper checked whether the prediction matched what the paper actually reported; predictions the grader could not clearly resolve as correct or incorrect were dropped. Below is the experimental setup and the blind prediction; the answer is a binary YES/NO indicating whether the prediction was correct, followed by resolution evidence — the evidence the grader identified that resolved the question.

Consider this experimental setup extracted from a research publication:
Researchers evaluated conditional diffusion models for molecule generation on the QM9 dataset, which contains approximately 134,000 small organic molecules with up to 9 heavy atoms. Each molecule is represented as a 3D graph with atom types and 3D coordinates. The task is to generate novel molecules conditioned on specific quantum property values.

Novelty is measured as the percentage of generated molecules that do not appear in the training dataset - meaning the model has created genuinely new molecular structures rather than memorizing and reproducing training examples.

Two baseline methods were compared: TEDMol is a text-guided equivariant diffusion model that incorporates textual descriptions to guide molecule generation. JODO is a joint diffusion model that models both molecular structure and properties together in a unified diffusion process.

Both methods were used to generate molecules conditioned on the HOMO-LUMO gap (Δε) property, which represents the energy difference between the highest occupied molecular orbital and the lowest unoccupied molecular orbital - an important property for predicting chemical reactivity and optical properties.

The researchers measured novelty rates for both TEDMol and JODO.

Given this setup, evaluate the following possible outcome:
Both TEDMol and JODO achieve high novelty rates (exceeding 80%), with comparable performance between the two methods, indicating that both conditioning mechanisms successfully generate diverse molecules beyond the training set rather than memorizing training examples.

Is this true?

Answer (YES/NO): NO